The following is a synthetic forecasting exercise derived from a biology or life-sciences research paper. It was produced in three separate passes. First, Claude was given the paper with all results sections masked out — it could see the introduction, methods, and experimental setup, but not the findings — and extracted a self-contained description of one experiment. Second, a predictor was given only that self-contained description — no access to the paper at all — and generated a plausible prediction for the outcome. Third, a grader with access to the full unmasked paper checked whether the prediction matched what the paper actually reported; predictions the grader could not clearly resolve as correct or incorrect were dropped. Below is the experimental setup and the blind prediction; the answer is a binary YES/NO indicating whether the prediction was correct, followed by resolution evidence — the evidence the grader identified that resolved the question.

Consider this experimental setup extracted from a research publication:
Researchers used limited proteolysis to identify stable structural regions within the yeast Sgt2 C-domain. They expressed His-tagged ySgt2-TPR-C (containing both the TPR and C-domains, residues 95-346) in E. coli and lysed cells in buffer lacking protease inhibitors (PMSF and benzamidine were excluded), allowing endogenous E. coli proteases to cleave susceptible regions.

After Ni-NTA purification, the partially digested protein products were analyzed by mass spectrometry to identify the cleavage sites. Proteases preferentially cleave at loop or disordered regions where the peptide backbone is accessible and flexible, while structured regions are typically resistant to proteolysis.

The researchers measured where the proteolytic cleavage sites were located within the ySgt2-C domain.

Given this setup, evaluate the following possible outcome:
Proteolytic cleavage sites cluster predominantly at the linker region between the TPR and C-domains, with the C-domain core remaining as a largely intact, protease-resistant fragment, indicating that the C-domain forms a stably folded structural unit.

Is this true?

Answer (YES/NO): NO